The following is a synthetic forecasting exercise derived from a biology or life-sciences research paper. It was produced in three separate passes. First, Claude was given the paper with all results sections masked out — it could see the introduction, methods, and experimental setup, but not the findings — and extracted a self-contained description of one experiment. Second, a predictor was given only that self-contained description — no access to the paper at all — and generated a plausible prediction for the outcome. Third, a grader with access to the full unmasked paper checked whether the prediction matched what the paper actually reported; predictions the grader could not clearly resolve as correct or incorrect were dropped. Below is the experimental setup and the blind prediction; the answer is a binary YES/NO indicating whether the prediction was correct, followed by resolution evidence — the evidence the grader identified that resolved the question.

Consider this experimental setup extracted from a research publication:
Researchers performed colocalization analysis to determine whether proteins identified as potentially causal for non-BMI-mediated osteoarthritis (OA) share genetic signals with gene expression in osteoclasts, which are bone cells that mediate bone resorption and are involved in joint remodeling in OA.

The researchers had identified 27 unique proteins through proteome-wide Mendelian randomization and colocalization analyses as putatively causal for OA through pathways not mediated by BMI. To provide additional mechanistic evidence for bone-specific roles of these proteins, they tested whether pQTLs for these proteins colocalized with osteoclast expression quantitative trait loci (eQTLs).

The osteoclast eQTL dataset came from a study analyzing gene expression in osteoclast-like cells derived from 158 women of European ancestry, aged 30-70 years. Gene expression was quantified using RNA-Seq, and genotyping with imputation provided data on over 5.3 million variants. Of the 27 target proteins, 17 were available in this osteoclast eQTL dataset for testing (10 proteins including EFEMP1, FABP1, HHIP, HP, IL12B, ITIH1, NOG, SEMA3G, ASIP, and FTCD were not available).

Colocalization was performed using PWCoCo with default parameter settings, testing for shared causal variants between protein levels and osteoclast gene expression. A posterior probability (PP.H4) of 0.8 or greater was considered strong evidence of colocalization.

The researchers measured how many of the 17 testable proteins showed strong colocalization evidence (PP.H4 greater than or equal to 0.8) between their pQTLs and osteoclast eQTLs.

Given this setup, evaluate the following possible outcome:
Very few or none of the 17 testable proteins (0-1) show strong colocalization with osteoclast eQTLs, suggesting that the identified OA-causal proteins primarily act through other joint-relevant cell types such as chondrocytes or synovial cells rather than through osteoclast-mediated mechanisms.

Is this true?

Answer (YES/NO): NO